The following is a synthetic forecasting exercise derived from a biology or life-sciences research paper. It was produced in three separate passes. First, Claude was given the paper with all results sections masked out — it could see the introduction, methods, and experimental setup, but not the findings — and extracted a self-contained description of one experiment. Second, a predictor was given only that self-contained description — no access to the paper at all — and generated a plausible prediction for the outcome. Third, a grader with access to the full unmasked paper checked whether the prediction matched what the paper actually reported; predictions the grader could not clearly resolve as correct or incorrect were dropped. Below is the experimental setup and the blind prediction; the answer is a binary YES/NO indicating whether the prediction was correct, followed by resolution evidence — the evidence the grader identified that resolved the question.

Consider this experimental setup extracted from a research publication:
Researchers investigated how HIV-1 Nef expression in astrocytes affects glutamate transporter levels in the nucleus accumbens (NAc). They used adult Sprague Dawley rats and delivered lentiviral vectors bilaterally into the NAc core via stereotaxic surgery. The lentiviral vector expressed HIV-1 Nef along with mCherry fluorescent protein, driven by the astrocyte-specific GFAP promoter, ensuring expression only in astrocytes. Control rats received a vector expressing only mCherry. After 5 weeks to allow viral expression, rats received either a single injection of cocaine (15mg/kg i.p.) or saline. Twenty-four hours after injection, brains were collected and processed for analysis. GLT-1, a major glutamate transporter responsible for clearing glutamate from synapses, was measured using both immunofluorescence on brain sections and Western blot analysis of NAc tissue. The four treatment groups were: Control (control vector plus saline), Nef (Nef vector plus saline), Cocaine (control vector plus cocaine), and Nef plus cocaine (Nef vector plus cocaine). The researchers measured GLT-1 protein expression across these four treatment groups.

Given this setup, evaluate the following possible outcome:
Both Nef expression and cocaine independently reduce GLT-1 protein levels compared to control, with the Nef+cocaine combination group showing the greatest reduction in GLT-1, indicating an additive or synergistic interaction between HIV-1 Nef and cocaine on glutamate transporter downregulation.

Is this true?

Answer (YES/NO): NO